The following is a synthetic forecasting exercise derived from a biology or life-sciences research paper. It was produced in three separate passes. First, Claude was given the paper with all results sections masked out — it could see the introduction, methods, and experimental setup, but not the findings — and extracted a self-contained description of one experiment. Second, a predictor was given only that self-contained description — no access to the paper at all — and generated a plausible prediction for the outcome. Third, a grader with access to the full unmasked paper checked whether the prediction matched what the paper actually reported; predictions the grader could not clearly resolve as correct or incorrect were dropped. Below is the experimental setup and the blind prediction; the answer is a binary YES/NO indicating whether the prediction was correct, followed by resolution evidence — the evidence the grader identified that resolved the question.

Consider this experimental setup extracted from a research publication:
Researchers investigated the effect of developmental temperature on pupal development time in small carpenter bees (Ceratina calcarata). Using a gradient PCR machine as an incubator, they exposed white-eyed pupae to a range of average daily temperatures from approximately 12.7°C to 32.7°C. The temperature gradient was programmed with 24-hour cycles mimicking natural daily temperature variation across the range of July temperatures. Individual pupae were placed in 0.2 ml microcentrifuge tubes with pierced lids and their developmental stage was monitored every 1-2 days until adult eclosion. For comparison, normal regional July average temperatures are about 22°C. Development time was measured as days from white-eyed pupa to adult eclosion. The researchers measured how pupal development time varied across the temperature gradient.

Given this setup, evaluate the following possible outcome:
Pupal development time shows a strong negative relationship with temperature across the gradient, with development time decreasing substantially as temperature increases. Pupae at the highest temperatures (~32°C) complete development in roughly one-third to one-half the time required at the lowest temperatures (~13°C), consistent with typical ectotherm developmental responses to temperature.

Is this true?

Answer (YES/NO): NO